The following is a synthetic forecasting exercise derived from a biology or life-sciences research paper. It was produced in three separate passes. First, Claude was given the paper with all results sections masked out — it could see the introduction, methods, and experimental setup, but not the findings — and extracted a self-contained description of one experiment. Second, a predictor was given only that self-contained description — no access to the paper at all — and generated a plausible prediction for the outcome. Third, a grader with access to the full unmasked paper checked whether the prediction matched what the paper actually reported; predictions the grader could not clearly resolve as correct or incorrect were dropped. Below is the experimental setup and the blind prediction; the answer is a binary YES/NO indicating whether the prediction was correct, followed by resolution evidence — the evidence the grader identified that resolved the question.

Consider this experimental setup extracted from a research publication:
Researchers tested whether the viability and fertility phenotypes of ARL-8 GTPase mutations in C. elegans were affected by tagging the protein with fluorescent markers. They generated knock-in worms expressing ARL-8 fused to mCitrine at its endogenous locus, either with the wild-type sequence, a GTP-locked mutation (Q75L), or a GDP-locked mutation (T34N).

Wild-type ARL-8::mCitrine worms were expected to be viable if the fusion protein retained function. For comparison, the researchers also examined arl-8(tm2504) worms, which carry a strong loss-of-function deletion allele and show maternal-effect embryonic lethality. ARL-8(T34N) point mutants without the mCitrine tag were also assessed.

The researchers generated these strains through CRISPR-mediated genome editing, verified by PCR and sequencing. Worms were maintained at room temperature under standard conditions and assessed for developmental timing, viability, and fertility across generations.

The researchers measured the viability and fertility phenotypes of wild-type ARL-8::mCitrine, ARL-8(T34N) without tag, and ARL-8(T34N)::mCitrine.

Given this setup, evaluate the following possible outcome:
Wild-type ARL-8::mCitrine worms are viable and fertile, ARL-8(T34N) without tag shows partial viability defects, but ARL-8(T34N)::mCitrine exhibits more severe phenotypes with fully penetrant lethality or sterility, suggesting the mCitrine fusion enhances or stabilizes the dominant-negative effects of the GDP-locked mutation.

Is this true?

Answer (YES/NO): NO